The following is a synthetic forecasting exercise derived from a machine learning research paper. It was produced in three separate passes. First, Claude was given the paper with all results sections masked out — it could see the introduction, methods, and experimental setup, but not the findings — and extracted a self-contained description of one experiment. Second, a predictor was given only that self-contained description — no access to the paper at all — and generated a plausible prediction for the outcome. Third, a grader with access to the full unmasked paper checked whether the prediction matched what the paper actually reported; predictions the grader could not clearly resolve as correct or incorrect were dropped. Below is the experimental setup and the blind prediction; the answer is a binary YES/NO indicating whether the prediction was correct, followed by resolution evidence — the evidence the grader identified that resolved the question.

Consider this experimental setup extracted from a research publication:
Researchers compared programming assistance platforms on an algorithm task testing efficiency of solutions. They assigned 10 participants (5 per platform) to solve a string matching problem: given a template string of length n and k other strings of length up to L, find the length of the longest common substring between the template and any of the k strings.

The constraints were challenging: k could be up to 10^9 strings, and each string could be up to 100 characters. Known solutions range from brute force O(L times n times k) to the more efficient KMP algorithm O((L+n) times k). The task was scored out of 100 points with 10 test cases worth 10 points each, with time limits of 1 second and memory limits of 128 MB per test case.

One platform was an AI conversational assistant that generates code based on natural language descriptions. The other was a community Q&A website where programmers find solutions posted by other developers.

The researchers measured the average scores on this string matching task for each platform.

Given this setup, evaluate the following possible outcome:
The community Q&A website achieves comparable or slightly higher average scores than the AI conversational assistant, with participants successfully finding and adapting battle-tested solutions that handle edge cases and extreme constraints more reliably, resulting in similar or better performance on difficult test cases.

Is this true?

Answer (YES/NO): NO